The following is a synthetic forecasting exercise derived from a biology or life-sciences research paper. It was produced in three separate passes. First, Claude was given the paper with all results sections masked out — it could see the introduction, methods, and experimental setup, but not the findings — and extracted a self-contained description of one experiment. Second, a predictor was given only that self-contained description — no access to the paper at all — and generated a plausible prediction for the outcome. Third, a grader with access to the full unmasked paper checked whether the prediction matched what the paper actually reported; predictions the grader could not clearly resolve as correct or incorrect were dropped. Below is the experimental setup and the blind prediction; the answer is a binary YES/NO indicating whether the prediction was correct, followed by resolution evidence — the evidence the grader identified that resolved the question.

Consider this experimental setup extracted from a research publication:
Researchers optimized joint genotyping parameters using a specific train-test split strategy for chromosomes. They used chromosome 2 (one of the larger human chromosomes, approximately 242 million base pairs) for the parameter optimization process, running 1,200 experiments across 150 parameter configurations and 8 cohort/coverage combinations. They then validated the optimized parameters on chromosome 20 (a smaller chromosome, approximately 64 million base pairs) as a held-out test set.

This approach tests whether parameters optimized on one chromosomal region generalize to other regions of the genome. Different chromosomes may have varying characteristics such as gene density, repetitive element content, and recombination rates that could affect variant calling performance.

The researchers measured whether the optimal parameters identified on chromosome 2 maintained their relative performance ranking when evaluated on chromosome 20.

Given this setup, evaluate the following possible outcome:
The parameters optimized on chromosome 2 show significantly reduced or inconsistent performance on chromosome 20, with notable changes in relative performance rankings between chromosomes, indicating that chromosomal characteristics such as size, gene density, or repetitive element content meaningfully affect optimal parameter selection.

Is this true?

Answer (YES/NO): NO